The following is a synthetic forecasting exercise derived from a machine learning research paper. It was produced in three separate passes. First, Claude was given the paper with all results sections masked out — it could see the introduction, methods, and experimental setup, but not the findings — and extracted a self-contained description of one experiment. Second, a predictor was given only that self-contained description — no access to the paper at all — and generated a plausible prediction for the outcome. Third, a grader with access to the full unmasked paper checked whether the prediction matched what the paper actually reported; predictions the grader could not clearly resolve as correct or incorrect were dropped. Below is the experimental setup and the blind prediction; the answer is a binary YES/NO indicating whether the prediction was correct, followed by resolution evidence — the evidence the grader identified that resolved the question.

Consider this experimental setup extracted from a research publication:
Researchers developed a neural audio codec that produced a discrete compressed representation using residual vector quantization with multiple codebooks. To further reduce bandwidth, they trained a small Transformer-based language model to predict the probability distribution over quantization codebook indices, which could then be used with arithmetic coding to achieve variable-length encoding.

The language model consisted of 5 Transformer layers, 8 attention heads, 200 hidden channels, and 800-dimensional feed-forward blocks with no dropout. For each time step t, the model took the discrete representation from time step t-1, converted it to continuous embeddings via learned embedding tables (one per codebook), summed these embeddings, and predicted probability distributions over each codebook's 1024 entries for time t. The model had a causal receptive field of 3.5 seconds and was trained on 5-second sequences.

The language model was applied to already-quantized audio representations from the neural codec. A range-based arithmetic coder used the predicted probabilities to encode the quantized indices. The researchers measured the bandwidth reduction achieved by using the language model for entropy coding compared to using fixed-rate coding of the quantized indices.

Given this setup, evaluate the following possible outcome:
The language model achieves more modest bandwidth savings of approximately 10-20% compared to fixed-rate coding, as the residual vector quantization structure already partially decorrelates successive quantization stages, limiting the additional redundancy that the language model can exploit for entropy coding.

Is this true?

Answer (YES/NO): NO